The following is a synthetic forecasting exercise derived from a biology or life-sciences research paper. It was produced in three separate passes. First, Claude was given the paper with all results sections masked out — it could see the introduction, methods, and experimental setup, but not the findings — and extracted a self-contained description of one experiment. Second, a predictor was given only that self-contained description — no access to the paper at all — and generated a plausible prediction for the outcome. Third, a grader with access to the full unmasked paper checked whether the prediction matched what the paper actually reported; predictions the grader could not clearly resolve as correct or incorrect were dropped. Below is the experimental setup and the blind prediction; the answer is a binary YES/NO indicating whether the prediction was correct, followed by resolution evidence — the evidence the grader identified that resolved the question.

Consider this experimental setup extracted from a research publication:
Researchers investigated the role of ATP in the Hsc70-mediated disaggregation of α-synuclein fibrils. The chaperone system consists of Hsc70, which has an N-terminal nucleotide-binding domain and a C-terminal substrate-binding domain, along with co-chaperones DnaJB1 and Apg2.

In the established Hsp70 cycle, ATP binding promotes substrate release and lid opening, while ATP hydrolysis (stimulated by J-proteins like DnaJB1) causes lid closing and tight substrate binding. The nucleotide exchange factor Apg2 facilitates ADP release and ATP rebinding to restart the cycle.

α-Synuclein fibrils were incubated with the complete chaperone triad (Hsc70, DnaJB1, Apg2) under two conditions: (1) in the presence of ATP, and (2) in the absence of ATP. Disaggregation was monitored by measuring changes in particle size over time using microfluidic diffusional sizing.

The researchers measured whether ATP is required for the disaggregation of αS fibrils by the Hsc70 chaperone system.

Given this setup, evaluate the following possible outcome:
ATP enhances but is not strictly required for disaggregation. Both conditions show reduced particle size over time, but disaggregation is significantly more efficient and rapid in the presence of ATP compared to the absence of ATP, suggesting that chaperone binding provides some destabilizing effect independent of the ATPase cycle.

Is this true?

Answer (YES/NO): NO